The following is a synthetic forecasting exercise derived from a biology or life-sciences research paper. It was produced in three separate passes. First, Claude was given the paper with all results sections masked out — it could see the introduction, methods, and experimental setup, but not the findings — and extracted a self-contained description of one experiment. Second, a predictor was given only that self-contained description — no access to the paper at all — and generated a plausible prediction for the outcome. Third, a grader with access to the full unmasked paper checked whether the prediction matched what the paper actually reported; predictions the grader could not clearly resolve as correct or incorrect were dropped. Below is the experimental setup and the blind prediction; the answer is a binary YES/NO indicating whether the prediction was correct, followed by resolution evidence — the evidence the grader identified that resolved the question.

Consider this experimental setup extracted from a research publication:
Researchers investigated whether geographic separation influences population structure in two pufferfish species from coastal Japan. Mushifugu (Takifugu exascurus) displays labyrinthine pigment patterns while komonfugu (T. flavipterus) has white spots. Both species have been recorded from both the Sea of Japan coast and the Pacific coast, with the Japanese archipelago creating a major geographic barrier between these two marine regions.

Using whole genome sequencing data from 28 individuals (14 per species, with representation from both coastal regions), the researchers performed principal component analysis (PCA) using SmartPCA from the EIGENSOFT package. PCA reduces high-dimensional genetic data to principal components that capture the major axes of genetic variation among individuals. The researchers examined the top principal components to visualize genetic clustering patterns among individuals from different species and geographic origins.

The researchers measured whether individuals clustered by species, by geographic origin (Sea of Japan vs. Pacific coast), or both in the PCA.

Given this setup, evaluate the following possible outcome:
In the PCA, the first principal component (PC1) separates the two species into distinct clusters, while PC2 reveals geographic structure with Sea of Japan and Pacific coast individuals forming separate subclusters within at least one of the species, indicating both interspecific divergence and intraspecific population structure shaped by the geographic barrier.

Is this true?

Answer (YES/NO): YES